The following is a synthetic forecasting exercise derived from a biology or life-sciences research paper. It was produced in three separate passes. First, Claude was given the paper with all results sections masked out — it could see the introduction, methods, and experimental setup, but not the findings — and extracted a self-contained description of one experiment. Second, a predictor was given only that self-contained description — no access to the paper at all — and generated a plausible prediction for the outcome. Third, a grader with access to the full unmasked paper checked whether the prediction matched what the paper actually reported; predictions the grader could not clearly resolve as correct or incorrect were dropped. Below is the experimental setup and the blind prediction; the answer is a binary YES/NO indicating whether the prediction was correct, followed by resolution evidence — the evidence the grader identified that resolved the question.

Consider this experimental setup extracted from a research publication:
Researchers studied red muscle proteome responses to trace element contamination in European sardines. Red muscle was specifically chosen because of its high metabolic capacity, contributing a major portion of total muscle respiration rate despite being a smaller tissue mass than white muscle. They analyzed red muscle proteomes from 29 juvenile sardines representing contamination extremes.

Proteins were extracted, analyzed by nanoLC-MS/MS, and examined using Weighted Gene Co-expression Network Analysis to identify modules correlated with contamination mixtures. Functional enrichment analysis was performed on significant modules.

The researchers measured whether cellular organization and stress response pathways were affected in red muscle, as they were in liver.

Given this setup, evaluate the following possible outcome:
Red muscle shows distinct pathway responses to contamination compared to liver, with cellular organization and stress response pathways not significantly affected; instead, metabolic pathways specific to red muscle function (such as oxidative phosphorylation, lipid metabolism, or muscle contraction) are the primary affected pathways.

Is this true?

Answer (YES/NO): NO